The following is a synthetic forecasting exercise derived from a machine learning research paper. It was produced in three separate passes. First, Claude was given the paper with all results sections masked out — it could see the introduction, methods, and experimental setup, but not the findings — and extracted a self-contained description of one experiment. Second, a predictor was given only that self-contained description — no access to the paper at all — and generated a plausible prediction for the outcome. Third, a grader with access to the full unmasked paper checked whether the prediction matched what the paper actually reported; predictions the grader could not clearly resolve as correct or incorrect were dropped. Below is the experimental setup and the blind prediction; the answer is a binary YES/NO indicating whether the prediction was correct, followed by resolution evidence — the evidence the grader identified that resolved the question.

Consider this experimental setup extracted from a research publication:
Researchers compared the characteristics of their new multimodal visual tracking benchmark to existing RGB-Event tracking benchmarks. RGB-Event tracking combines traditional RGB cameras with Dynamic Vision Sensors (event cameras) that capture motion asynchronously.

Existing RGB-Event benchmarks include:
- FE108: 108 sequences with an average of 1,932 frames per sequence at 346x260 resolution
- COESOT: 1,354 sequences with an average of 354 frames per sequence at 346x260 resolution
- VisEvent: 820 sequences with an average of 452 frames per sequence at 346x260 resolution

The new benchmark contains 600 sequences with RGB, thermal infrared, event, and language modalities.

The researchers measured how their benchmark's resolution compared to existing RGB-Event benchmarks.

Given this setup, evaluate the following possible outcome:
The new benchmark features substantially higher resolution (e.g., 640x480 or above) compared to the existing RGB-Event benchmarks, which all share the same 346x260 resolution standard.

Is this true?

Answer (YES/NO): YES